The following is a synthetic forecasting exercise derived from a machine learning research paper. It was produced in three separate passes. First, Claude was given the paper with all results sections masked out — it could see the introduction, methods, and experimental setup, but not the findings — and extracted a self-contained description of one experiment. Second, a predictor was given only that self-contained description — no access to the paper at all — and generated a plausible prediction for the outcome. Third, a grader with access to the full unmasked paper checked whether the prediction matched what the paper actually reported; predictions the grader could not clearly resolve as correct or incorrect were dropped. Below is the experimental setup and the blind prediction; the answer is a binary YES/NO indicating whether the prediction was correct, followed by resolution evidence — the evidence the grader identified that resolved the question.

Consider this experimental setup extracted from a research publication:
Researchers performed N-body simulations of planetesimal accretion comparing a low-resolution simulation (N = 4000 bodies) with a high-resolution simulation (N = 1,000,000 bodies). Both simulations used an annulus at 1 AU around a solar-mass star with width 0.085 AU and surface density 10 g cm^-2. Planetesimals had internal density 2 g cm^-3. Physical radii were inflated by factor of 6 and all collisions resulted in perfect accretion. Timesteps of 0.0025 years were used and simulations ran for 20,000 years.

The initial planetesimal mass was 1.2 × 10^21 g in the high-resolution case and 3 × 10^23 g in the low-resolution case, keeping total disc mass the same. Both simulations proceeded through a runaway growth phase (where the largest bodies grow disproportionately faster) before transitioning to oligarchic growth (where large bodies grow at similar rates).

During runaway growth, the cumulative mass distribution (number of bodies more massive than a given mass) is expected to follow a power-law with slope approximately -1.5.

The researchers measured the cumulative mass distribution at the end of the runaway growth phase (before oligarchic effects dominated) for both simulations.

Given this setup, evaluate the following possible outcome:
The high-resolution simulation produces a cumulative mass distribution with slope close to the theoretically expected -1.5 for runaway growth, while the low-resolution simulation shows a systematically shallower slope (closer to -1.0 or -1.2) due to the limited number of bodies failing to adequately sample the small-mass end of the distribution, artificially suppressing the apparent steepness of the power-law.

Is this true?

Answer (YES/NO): NO